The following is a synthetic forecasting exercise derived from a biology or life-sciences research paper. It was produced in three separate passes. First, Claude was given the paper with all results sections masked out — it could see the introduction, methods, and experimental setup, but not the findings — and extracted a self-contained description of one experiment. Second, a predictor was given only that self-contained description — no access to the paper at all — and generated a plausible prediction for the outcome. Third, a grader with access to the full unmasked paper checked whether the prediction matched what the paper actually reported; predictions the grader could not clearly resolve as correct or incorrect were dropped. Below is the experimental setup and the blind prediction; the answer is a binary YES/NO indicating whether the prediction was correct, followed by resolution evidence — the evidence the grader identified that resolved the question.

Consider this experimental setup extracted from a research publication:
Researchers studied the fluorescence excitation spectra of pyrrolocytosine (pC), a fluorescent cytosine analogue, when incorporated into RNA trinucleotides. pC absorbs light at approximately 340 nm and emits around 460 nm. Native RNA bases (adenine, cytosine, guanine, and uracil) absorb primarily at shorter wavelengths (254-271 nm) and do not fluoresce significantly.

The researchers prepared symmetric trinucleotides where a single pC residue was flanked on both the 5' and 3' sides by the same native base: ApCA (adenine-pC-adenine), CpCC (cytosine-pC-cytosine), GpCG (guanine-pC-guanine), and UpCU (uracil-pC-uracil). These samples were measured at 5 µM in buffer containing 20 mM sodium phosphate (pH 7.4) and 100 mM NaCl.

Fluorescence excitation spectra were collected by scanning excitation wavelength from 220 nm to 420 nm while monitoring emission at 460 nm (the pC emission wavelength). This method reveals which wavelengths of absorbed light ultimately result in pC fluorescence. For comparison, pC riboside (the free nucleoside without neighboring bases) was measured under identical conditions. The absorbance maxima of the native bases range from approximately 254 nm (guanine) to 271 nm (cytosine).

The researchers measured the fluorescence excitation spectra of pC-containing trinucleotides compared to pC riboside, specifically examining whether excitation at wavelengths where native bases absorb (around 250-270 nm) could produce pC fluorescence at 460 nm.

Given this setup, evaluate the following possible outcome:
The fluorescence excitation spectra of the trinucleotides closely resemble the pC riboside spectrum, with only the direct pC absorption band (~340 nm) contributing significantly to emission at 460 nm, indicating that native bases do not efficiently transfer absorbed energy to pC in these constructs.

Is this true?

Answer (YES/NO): NO